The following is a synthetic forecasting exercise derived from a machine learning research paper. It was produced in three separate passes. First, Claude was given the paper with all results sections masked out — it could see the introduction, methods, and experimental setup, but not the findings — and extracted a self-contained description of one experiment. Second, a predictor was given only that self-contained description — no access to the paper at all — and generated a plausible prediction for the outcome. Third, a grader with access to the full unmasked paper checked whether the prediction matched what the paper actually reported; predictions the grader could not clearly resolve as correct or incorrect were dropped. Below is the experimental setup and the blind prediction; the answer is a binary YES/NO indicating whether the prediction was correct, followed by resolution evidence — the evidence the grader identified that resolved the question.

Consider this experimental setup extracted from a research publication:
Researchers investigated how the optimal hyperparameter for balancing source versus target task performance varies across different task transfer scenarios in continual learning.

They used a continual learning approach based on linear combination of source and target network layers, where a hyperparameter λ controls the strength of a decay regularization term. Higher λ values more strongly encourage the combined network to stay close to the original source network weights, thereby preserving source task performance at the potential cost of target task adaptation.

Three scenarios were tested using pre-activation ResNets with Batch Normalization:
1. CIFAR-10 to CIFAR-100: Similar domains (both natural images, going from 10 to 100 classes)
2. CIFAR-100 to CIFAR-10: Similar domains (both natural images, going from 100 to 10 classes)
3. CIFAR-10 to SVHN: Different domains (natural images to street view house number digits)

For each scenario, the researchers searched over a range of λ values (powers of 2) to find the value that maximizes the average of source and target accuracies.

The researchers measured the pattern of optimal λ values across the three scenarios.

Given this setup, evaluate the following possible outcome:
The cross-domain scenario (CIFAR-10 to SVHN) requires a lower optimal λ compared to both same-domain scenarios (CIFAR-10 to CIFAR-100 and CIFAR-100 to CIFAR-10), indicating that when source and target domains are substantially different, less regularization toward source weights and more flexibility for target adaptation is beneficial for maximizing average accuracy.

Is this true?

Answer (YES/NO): NO